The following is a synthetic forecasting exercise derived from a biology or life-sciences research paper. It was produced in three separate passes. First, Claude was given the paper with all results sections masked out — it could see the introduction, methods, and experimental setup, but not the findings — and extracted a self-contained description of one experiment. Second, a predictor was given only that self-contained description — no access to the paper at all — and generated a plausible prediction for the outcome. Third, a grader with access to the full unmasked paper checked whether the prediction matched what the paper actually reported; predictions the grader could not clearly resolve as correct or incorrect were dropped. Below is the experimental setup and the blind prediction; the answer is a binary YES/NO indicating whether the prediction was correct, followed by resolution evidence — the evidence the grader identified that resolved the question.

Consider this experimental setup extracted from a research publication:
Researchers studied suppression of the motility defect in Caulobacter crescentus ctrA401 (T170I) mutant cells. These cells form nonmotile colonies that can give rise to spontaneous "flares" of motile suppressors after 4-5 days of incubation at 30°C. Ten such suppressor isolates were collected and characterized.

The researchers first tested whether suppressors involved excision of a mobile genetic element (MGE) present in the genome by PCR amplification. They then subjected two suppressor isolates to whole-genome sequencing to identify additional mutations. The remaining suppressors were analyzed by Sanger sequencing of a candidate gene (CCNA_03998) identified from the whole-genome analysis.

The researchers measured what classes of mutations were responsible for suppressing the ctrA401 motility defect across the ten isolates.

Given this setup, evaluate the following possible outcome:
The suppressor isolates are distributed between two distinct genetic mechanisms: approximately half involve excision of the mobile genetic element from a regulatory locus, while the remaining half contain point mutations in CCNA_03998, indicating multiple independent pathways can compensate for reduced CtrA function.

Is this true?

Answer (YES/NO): NO